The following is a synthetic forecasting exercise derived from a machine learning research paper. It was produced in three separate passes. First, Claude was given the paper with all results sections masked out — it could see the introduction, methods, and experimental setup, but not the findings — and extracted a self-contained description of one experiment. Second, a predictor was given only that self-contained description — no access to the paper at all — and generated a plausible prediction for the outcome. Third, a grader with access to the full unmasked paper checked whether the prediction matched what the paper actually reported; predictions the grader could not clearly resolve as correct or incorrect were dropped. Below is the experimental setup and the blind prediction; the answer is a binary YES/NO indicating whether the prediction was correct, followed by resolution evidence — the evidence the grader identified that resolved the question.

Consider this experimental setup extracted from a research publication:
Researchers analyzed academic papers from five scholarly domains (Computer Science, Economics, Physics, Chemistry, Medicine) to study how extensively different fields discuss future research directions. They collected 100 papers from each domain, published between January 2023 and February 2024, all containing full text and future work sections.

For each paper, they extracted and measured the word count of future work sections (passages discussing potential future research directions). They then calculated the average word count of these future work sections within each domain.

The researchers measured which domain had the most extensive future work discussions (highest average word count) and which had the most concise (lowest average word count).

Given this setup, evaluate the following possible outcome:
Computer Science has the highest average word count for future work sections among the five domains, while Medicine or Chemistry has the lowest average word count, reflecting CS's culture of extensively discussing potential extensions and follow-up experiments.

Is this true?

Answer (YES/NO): YES